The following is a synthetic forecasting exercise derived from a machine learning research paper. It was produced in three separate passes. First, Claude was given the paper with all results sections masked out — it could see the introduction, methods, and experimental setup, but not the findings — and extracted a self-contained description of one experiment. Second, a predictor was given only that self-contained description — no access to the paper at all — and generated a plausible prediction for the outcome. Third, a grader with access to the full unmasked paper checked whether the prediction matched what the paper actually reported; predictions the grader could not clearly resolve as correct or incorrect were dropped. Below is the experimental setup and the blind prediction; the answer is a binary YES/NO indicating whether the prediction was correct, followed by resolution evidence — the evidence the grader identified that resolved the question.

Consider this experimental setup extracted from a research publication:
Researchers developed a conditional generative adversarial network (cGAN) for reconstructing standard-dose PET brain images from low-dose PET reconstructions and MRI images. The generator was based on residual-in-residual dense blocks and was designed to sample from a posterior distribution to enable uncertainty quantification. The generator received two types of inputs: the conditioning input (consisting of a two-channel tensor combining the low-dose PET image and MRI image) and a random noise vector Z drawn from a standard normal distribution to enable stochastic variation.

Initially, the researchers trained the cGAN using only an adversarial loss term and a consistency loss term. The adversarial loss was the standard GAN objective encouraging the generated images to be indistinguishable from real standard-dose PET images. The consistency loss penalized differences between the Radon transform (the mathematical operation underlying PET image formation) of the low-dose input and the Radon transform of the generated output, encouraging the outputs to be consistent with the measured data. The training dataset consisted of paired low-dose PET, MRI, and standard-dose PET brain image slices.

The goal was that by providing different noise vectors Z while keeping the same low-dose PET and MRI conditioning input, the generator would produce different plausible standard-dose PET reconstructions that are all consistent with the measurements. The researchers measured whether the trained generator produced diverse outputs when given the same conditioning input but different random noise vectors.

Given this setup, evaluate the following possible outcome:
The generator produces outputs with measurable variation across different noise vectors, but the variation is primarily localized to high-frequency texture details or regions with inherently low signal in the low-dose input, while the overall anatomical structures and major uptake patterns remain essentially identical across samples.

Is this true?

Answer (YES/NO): NO